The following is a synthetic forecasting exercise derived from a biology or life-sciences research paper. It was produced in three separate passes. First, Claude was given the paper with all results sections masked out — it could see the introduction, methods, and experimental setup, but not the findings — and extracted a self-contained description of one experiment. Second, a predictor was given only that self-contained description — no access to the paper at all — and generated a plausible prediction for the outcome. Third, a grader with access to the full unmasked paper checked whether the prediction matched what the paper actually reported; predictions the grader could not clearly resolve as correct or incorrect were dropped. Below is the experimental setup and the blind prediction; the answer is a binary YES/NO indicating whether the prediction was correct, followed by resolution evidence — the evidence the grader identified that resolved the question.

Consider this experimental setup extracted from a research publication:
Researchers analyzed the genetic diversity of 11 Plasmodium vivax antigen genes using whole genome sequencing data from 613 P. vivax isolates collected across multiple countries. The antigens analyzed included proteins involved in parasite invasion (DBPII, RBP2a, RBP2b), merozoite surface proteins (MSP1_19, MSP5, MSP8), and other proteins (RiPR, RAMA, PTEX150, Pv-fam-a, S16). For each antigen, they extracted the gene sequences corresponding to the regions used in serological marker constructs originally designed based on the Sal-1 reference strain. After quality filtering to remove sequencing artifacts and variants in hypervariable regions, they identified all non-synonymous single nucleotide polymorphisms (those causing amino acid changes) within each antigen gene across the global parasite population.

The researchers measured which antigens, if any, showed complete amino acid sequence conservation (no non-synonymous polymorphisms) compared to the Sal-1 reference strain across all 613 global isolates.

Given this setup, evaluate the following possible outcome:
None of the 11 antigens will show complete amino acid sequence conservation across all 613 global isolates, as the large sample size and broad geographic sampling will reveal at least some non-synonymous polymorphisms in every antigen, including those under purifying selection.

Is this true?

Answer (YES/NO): YES